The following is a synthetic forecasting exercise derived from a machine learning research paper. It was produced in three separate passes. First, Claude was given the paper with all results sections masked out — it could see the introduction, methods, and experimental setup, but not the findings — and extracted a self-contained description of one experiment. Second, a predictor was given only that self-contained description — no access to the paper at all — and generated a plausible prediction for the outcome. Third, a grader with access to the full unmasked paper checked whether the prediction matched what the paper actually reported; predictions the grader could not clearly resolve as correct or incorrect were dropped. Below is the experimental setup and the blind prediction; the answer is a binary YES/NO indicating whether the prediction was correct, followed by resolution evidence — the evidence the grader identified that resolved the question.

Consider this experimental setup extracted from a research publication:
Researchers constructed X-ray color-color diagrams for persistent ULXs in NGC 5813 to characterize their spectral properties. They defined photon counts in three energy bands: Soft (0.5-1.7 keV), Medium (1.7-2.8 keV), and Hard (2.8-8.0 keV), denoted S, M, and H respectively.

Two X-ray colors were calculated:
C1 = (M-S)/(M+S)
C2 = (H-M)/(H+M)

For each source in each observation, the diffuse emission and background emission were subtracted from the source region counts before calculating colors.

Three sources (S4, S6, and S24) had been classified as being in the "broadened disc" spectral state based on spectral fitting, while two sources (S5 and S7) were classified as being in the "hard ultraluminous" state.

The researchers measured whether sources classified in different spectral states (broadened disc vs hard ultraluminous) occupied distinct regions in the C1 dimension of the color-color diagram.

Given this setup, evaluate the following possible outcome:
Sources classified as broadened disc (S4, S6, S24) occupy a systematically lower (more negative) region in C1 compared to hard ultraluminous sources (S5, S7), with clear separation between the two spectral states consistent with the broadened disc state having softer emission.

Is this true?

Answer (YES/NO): NO